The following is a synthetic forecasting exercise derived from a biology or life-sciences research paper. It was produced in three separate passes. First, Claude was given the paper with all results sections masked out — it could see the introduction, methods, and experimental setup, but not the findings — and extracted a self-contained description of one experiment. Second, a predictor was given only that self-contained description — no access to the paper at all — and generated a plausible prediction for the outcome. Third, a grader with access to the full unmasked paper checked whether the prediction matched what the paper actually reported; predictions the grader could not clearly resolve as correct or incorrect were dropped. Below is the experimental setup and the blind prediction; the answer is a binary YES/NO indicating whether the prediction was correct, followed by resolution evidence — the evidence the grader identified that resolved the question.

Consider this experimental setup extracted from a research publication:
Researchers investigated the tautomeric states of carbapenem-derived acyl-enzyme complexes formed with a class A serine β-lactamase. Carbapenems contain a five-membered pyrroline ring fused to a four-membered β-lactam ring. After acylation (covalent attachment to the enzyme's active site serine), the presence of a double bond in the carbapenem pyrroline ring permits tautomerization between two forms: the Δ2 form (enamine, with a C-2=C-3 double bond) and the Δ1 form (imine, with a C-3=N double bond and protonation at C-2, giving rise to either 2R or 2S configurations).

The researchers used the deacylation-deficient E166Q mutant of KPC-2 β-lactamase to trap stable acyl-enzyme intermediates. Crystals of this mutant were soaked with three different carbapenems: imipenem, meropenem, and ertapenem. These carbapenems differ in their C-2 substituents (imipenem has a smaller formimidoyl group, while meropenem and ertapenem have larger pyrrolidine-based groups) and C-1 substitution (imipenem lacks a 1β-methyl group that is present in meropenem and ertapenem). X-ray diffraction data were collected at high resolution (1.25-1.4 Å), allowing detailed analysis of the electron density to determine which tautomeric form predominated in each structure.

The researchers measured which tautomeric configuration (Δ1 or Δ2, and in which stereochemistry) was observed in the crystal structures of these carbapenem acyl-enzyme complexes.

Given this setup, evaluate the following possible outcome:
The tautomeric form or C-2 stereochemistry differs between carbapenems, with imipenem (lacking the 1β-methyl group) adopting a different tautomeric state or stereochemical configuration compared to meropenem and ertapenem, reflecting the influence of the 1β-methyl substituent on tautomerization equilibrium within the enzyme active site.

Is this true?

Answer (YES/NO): YES